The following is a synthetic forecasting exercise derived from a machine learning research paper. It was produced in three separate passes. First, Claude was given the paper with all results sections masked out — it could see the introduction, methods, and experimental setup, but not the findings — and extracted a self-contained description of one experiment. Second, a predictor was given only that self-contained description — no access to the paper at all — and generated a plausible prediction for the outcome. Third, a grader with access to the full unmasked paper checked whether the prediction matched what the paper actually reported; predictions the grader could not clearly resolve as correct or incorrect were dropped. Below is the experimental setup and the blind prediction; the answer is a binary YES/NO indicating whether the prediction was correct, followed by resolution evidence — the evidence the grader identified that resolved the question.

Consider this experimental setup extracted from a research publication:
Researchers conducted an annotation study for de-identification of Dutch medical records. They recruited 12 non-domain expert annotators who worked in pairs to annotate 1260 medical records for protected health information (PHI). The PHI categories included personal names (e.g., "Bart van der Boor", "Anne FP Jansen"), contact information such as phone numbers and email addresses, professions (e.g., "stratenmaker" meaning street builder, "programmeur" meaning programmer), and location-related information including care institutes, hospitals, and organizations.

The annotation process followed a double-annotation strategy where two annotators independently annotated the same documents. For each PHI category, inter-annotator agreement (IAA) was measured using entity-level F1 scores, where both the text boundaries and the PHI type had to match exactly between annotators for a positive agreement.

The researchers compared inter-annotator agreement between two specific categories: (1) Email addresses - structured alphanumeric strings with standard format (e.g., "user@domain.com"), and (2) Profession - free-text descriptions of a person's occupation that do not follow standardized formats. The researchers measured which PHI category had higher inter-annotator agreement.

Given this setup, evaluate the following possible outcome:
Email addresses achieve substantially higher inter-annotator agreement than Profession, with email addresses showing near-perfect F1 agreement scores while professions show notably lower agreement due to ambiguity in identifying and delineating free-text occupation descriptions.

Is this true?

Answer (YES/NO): YES